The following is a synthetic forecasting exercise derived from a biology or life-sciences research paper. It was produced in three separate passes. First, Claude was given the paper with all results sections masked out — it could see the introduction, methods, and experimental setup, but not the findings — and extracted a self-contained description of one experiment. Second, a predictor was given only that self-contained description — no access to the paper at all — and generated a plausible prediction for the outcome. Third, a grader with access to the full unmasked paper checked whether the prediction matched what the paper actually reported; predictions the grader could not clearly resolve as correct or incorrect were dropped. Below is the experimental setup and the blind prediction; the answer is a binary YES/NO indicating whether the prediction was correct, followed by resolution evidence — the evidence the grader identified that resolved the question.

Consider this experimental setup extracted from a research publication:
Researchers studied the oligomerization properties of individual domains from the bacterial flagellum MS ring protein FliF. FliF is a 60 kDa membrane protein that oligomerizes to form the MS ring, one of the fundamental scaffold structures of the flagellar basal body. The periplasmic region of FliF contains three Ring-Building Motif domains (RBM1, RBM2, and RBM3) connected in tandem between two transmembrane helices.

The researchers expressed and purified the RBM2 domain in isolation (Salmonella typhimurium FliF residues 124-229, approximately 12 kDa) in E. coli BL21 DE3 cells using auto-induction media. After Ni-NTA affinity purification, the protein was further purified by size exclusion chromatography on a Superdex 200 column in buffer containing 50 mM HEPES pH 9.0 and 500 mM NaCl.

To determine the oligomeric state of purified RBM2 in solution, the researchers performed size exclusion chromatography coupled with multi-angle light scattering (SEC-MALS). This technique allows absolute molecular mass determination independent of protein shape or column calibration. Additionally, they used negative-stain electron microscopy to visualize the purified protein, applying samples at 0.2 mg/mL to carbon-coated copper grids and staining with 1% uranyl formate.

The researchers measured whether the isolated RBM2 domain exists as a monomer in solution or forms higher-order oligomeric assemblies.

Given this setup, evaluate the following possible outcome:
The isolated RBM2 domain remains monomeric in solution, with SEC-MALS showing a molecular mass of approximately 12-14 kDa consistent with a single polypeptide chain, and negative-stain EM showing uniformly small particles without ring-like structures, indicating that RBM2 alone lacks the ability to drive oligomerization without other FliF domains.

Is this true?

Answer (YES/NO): NO